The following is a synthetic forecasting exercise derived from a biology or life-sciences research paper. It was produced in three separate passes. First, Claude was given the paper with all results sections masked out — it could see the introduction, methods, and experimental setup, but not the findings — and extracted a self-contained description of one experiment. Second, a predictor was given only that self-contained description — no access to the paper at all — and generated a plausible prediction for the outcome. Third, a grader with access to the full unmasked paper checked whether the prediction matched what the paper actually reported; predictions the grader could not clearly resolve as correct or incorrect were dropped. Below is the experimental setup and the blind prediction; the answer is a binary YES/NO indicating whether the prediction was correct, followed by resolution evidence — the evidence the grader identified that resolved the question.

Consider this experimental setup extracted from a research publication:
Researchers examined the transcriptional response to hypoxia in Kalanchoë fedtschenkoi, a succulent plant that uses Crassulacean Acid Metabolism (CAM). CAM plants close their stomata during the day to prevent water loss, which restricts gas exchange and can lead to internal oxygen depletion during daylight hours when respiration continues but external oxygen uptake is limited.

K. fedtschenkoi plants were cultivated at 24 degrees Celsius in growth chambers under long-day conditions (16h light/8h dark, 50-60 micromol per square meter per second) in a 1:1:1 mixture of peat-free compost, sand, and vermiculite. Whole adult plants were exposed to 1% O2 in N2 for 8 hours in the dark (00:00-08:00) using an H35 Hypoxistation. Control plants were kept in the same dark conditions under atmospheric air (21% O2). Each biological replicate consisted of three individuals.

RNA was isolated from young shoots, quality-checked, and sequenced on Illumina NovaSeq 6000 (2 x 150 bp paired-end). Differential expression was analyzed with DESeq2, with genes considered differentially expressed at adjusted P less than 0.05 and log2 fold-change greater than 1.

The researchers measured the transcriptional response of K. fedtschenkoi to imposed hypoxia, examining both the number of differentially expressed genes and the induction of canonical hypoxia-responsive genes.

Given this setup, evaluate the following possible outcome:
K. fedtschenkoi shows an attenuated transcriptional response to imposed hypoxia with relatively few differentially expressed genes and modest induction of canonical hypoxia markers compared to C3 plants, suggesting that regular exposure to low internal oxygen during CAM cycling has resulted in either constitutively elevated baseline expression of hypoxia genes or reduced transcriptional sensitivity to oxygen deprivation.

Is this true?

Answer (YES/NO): NO